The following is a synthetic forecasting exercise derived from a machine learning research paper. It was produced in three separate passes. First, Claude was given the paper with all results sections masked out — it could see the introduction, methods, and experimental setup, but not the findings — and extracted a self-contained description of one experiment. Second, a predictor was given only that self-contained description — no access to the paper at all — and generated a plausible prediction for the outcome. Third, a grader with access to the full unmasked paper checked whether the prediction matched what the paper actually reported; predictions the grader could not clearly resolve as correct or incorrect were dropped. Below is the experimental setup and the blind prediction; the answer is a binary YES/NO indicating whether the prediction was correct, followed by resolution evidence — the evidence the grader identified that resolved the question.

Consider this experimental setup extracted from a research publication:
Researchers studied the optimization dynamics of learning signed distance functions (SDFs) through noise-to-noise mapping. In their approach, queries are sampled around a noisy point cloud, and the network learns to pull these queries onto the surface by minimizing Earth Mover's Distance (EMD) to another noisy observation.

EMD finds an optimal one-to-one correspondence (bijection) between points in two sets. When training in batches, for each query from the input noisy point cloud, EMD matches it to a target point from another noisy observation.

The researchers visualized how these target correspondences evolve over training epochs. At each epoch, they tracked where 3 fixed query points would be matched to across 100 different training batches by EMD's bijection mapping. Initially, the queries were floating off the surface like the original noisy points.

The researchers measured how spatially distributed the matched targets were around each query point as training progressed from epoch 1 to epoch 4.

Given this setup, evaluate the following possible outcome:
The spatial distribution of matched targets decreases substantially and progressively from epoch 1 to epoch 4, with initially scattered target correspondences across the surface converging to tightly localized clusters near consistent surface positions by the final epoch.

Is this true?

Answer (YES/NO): YES